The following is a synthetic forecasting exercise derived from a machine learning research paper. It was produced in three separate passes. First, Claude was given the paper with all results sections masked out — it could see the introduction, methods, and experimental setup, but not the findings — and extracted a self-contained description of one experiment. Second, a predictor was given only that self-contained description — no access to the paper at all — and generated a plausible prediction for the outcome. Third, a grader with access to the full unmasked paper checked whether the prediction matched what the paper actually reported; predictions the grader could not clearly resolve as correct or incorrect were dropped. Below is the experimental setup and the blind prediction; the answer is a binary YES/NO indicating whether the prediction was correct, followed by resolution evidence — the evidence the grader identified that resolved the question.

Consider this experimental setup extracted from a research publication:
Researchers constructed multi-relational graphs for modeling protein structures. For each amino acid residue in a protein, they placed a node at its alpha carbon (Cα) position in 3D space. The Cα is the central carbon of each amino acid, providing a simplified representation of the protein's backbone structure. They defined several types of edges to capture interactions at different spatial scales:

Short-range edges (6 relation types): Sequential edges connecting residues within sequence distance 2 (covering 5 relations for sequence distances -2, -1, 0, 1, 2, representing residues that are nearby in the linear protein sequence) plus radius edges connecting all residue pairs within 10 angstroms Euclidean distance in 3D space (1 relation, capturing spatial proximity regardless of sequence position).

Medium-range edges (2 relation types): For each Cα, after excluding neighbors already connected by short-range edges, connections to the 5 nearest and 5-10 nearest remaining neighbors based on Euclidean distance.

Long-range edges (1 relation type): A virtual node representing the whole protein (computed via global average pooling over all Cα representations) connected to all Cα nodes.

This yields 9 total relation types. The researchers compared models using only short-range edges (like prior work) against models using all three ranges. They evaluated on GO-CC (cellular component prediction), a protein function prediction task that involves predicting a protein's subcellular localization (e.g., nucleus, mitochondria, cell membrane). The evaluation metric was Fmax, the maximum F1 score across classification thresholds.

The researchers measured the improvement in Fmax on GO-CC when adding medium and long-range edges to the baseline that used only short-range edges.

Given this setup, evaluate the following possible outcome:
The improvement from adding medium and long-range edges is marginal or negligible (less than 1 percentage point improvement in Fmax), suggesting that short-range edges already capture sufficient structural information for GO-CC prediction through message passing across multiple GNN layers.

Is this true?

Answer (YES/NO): YES